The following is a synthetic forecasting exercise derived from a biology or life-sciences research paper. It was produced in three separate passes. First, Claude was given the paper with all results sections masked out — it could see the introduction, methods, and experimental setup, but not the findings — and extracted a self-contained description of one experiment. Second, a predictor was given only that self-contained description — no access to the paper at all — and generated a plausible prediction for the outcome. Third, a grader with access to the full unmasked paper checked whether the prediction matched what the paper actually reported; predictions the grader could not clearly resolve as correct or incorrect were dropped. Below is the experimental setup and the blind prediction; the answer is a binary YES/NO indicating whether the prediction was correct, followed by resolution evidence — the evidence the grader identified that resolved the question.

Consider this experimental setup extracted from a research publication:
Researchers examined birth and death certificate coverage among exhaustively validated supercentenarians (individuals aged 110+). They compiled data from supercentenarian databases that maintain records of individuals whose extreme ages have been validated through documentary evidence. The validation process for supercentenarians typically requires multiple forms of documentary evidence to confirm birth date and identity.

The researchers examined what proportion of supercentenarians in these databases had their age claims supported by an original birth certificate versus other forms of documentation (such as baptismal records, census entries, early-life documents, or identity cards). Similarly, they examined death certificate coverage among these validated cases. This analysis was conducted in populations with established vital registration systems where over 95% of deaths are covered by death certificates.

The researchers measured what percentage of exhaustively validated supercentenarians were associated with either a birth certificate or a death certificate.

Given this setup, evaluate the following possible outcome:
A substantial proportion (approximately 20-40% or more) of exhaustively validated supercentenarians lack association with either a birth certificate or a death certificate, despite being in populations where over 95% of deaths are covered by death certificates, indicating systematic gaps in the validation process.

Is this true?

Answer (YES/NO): NO